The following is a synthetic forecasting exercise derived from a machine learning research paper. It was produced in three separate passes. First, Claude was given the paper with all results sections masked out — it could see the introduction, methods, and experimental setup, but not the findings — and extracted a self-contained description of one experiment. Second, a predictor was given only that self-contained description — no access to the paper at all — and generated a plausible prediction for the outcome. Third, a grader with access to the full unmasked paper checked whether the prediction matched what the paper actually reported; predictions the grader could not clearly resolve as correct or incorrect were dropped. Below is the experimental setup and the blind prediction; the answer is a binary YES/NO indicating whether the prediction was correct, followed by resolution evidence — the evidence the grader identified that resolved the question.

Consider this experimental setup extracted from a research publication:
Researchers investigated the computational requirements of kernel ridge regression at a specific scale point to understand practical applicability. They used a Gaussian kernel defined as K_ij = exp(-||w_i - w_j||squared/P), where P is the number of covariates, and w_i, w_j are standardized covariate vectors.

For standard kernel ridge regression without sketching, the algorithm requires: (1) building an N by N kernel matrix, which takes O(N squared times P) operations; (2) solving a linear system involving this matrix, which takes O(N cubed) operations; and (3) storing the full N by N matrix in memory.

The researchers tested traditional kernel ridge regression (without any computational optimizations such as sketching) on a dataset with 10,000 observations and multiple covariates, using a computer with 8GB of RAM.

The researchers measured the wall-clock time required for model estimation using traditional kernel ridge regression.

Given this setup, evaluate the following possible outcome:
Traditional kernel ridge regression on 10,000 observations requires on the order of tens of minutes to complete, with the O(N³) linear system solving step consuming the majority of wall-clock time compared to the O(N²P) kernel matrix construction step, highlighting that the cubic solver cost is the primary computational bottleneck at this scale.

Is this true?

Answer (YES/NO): NO